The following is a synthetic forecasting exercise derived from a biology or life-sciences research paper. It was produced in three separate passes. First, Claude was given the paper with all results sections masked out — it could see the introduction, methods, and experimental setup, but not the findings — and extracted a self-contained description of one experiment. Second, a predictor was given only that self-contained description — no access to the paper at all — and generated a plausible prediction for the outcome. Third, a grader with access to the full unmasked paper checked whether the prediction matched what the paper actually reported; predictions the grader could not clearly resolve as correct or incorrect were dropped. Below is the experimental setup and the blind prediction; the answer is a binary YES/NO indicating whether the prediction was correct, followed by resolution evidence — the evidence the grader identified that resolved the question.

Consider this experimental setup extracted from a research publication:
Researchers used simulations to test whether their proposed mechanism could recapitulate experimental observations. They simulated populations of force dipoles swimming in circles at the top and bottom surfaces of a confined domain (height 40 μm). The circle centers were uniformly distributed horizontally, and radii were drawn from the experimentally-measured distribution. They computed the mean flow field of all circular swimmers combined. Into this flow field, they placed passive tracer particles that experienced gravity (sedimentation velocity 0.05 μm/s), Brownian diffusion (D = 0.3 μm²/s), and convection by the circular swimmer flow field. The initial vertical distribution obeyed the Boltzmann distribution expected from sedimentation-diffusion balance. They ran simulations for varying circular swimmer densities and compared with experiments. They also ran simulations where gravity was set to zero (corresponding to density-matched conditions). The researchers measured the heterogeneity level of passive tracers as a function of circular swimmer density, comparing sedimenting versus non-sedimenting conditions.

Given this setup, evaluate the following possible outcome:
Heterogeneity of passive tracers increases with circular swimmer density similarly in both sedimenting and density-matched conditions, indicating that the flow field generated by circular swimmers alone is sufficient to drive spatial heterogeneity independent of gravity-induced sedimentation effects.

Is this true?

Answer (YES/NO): NO